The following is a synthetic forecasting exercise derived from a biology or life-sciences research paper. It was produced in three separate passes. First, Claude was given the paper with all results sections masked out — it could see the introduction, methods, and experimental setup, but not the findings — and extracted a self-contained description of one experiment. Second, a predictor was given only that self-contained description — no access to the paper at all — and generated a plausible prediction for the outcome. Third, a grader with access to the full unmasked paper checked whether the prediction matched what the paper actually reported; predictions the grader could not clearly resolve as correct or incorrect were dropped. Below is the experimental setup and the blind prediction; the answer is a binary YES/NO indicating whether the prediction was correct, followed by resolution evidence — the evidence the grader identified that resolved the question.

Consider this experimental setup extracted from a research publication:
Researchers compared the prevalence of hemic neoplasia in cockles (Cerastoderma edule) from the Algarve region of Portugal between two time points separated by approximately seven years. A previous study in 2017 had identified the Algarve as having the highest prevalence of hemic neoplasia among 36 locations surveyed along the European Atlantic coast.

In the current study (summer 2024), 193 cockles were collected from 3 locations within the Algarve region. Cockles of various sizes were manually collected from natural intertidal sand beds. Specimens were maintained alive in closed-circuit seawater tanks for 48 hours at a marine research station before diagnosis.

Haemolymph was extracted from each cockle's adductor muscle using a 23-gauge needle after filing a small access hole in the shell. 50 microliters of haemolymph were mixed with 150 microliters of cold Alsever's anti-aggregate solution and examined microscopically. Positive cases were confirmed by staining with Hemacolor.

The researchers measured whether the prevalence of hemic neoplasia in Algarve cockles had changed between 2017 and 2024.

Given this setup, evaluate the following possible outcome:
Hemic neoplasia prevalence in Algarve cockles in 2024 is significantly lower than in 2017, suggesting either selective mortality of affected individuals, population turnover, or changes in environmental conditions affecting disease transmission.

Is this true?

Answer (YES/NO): YES